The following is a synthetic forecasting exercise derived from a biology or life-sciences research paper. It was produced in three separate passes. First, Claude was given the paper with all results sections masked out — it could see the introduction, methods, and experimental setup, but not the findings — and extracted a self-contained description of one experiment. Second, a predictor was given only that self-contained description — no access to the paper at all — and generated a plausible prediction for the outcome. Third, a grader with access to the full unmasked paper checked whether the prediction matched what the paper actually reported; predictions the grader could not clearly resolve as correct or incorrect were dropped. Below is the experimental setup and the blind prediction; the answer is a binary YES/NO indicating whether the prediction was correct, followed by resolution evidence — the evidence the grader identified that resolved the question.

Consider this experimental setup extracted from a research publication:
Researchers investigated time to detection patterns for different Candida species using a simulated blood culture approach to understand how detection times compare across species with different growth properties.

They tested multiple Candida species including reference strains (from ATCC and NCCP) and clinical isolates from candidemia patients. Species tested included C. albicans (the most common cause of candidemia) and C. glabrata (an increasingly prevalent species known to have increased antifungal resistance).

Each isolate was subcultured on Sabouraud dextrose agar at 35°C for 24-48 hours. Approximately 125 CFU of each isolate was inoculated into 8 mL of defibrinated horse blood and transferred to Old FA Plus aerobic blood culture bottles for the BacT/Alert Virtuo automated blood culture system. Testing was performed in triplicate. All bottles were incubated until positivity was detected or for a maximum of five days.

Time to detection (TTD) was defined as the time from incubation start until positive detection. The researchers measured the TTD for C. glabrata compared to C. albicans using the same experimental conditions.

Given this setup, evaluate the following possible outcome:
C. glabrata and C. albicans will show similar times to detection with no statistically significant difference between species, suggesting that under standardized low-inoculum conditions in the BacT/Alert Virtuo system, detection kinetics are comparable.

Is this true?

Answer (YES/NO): NO